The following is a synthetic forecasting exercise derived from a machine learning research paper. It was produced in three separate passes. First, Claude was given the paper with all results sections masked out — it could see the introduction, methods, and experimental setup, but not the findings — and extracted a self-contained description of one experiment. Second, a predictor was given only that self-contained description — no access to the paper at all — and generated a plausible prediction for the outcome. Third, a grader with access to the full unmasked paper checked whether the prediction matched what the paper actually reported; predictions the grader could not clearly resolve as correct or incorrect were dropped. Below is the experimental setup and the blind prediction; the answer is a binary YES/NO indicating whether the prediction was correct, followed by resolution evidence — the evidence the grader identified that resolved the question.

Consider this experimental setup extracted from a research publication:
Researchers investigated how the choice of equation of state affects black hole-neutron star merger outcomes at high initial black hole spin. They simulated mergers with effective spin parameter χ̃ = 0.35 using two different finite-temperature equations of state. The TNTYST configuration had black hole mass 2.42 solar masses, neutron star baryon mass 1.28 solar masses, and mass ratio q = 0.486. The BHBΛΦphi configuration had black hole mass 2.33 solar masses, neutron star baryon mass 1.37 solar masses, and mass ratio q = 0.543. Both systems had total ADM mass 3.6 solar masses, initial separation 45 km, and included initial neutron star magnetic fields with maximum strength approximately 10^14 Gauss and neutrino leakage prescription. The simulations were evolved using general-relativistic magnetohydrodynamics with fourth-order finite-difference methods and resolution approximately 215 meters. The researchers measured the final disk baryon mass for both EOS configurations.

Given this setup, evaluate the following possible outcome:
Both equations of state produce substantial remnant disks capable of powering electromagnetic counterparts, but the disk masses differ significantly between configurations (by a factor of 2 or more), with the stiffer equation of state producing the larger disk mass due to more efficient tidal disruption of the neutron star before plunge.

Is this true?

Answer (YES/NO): NO